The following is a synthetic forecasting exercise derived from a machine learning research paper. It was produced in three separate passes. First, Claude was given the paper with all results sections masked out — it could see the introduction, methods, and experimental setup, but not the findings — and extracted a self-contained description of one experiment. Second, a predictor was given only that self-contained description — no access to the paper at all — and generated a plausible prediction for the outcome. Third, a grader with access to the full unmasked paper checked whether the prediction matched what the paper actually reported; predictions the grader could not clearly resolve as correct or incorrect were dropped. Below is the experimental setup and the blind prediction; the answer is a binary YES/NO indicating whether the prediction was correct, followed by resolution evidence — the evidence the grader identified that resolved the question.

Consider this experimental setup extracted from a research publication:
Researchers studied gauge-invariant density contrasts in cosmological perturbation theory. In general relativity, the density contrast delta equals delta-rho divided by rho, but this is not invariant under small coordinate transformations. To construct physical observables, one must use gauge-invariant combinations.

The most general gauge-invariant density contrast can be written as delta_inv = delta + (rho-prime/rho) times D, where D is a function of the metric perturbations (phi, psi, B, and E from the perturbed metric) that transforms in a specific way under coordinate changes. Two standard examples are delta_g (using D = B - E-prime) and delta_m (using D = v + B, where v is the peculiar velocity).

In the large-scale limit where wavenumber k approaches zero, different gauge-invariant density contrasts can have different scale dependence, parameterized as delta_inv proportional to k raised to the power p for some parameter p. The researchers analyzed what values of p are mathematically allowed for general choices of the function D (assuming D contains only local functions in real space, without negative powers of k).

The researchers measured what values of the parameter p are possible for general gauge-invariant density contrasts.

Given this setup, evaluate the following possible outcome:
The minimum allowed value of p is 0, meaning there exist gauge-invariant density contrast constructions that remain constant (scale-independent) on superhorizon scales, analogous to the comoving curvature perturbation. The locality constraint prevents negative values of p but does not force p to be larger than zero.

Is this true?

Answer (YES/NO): YES